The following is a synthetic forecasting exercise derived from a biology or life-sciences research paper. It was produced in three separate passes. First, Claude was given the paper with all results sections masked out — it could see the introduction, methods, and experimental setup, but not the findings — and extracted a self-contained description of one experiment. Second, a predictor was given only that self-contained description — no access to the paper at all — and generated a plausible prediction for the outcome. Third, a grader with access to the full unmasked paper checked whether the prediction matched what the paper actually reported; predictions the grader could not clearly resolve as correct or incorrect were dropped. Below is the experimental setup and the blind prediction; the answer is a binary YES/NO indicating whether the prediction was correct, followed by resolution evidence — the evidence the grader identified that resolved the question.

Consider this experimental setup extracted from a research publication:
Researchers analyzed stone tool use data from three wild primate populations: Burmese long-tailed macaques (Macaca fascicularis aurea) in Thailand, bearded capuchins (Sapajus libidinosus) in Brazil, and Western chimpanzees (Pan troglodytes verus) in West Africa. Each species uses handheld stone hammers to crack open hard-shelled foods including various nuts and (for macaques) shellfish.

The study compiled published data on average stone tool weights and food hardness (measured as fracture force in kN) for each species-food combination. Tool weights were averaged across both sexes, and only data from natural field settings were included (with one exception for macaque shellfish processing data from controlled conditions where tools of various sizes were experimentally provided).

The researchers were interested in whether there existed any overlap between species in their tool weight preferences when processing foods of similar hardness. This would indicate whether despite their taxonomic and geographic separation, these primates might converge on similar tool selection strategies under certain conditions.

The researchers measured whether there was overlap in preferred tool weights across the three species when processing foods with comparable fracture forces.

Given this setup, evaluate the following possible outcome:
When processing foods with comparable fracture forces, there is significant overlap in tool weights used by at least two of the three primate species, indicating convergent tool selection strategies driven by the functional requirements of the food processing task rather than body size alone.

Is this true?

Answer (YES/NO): YES